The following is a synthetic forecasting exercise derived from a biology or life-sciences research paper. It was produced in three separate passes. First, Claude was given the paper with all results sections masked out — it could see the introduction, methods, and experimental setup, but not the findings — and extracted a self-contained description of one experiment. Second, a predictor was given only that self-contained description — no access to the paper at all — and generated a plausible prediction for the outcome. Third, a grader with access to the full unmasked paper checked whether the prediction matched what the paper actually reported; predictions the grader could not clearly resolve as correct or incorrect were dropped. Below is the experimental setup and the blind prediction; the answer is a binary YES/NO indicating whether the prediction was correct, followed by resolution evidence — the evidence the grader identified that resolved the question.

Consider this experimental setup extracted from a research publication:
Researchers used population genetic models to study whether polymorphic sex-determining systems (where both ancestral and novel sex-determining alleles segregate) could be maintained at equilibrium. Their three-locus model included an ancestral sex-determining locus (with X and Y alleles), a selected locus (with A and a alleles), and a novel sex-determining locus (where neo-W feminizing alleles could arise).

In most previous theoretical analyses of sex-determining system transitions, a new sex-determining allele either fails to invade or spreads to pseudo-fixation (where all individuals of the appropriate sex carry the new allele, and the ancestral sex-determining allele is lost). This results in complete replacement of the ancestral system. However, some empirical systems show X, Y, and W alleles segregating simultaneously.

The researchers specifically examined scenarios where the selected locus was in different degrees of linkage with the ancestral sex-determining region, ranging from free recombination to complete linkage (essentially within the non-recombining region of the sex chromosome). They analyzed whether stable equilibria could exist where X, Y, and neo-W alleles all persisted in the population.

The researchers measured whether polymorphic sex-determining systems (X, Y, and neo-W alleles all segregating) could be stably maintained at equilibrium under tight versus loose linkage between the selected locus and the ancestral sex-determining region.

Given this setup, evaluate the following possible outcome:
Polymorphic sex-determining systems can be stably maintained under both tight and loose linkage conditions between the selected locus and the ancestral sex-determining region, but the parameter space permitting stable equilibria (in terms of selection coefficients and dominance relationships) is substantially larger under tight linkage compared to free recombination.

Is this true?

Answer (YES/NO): NO